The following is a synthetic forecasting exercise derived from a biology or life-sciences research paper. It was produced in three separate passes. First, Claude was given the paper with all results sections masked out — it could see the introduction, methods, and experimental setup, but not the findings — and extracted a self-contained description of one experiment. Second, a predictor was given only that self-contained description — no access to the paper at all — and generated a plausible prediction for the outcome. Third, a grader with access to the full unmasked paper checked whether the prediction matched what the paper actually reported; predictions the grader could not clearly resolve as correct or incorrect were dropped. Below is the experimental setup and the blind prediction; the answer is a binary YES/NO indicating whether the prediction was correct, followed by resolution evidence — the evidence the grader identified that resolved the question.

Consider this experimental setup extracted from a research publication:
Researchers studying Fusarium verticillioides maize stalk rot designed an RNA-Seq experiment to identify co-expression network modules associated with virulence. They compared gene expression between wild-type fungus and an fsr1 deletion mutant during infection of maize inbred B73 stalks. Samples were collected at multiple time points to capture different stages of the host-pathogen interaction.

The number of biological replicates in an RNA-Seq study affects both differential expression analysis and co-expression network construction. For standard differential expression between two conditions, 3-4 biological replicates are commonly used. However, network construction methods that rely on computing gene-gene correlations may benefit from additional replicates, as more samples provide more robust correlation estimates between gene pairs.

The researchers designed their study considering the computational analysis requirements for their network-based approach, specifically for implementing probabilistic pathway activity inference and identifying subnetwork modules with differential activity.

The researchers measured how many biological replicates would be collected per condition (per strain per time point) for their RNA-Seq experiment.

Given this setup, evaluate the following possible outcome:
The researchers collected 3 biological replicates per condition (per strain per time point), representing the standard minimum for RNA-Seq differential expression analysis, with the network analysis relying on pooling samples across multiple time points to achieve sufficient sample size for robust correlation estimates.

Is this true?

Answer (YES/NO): NO